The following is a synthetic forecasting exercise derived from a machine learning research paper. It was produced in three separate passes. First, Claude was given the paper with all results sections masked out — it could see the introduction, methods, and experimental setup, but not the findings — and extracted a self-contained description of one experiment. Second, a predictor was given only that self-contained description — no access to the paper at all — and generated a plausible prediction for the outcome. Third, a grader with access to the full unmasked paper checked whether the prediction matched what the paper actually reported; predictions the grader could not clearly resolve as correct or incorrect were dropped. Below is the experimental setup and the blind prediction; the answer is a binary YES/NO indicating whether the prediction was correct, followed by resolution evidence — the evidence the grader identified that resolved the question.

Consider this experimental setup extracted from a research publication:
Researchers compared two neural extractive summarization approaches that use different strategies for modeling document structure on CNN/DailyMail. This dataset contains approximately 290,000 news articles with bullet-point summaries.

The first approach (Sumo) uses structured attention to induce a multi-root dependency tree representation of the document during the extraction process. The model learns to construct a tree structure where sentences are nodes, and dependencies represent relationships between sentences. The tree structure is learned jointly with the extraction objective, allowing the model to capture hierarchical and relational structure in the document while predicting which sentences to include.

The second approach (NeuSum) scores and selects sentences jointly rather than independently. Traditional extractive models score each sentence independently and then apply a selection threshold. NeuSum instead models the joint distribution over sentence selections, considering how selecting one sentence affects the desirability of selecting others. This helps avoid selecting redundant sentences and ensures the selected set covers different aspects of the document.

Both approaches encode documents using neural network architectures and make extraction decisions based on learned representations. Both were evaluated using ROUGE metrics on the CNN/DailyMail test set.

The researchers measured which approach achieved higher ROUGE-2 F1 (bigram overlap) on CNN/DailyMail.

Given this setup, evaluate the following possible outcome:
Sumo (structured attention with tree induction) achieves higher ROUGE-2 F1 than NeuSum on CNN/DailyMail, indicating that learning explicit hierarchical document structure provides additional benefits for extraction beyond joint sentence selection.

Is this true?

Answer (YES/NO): NO